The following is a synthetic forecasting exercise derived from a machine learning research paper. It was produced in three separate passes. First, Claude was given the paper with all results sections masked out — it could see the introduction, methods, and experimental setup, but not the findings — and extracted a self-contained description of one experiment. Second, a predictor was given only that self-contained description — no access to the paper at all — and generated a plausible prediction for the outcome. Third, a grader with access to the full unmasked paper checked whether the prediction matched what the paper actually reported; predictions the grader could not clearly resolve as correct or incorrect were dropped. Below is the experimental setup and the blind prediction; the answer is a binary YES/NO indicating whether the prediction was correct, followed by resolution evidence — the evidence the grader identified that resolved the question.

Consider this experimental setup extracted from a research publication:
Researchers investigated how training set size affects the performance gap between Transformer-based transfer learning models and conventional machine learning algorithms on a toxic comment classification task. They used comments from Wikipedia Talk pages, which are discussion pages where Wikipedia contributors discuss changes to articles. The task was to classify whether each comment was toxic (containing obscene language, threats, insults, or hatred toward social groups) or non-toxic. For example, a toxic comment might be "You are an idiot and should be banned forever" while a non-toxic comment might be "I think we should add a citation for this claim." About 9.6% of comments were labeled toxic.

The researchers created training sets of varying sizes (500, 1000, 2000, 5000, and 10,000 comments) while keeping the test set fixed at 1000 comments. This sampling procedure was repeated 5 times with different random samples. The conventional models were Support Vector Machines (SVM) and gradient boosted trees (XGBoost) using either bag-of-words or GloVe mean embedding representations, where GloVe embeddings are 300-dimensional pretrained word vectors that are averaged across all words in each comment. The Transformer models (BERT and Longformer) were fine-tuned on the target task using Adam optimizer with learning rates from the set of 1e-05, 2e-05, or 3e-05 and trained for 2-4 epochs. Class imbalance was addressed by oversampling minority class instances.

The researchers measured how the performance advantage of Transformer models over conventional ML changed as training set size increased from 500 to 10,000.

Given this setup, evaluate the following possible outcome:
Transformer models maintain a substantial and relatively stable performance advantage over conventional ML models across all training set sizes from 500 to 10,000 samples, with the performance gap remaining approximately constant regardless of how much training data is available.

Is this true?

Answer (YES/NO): NO